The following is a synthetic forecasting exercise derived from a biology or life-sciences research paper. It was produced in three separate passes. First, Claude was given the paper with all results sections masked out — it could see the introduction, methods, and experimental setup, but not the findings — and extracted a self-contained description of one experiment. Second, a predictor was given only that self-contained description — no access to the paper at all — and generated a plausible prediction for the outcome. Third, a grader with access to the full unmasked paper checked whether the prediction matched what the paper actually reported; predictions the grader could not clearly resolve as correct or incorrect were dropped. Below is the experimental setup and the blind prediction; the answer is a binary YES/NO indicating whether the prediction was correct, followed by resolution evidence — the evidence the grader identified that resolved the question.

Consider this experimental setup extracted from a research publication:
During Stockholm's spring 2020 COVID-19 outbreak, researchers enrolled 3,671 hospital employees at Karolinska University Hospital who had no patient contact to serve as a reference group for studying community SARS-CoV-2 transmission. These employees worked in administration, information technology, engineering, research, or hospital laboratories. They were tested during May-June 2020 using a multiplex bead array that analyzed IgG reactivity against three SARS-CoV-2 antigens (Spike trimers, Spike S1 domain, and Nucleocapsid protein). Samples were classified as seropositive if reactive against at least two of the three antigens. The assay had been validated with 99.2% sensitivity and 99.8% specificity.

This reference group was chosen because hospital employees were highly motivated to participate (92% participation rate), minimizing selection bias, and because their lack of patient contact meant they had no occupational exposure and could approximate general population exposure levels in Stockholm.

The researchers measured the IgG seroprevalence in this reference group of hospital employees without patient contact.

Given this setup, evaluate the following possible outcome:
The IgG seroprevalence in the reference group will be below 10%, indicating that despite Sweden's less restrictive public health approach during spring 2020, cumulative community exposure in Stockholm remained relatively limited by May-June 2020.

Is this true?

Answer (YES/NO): YES